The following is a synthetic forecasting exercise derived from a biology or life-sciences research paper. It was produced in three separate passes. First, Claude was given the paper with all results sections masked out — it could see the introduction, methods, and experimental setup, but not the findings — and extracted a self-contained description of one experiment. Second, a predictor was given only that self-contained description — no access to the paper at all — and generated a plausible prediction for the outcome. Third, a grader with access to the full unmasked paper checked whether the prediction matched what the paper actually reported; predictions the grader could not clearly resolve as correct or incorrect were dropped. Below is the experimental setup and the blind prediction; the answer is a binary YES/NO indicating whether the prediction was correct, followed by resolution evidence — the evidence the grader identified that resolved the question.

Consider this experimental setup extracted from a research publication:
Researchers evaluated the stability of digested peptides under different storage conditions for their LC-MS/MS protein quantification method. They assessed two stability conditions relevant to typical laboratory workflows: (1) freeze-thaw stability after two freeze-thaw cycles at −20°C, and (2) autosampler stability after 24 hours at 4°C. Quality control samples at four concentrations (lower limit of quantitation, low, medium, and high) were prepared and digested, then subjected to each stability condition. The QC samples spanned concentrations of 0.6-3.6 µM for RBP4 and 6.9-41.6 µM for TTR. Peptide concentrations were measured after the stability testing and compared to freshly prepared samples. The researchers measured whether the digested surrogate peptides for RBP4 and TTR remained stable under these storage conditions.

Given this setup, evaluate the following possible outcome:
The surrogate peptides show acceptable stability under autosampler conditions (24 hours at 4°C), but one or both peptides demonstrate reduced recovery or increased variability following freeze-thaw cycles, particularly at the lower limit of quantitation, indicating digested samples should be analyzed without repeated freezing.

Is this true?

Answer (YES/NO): NO